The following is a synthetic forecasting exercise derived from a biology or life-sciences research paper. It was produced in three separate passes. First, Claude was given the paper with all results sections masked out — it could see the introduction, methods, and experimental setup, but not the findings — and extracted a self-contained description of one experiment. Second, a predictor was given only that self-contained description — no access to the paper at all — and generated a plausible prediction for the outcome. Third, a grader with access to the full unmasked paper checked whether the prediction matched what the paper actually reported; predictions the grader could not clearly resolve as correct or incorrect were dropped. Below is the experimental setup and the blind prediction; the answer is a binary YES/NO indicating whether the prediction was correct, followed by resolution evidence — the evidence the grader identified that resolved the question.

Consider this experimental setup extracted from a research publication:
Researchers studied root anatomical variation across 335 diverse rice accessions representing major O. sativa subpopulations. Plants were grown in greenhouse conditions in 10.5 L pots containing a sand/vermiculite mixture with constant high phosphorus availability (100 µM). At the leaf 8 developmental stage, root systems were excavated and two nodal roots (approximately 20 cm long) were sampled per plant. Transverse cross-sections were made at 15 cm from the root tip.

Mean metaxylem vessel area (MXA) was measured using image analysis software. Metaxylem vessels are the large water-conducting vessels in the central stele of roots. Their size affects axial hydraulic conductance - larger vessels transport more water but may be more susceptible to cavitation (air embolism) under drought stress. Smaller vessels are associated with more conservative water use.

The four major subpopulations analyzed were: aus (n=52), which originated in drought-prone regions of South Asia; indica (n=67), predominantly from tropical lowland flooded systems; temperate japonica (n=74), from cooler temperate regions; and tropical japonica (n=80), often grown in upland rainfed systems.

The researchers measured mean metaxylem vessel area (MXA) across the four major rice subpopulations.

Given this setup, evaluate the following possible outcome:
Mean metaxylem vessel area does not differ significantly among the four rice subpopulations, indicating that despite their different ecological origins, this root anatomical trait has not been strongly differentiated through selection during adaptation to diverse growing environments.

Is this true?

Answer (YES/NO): NO